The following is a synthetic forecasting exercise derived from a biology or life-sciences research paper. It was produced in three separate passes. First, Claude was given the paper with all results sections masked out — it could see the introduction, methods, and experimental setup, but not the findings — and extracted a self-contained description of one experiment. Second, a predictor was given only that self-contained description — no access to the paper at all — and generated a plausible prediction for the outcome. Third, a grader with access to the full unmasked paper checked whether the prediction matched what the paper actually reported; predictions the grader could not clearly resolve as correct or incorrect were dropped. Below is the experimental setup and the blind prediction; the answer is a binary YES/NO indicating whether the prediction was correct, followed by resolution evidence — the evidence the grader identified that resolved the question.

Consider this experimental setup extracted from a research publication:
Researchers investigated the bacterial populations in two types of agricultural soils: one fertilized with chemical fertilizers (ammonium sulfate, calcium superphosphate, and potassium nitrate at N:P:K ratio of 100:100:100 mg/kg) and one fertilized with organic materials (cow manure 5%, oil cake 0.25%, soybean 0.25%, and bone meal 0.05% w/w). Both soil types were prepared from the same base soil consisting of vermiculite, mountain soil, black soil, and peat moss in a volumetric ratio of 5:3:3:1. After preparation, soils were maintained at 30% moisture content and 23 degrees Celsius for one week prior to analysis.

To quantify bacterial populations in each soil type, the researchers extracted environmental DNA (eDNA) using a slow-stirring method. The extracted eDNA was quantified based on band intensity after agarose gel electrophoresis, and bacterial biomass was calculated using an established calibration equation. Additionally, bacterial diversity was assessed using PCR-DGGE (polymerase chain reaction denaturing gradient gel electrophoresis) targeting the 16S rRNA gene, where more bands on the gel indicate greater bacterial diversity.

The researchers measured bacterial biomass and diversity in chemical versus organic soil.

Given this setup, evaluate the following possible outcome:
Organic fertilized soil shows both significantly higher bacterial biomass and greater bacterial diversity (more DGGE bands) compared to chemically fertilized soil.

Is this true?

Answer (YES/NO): YES